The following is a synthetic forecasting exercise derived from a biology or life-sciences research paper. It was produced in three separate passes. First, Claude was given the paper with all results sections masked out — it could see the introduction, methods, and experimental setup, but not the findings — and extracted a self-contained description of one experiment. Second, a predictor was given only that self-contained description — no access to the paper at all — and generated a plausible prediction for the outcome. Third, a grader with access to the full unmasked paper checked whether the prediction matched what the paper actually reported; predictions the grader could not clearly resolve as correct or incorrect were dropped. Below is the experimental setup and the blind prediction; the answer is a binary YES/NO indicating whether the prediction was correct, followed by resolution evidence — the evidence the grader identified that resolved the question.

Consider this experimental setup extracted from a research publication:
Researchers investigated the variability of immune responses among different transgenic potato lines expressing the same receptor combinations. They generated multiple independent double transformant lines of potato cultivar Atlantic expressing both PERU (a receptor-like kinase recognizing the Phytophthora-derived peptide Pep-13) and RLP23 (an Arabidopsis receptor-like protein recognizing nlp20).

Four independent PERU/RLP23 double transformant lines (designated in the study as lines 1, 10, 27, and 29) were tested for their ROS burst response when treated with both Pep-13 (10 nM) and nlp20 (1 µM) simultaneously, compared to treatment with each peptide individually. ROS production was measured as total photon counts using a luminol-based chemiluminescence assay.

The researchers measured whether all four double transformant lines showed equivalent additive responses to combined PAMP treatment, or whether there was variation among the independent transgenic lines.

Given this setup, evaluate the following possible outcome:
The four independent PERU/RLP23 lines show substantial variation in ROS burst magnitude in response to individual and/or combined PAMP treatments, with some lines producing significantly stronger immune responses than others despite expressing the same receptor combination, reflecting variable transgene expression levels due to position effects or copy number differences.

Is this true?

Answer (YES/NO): YES